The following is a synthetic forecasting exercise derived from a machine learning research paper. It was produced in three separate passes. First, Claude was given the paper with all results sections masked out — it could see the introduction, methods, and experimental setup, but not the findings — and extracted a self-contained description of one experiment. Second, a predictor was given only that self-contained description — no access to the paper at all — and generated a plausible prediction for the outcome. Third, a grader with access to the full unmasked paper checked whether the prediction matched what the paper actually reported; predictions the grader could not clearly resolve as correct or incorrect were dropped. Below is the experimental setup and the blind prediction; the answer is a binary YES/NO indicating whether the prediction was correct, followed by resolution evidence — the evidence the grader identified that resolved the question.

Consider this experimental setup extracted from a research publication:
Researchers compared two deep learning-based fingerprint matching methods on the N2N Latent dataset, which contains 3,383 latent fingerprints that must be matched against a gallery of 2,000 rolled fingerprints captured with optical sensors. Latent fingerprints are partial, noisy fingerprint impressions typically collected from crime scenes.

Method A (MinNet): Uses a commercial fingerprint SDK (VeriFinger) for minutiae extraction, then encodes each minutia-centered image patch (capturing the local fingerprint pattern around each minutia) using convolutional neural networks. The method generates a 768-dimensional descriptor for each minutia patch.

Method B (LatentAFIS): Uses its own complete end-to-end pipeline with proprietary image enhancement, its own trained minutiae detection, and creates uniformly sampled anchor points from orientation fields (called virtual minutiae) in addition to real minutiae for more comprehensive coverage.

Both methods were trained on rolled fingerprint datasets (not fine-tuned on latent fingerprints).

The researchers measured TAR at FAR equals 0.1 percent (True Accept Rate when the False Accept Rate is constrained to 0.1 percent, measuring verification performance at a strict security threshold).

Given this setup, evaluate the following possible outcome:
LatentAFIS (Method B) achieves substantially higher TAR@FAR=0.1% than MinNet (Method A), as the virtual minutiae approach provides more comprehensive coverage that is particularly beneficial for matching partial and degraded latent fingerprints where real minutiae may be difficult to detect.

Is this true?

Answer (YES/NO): NO